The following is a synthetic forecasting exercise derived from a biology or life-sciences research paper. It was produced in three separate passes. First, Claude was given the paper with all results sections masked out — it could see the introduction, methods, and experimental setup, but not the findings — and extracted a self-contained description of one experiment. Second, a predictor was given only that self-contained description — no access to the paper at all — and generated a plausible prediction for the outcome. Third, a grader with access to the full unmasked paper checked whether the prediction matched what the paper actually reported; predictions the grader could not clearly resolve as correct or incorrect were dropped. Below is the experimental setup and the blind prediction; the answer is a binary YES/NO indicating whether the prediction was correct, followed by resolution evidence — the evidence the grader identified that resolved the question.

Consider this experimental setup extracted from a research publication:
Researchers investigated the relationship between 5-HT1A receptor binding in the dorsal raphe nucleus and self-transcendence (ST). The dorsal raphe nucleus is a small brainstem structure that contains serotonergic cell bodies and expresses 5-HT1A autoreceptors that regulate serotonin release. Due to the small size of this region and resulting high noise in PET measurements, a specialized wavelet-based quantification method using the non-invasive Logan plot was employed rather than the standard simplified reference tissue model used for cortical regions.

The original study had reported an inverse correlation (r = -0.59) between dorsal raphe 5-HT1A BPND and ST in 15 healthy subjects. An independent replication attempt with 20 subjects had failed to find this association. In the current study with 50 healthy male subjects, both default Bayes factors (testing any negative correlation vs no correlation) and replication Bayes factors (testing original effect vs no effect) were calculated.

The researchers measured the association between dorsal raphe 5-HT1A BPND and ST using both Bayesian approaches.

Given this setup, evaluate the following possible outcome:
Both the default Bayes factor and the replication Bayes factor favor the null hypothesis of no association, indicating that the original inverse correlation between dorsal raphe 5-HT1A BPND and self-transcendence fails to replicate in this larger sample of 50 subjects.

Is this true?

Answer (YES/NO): YES